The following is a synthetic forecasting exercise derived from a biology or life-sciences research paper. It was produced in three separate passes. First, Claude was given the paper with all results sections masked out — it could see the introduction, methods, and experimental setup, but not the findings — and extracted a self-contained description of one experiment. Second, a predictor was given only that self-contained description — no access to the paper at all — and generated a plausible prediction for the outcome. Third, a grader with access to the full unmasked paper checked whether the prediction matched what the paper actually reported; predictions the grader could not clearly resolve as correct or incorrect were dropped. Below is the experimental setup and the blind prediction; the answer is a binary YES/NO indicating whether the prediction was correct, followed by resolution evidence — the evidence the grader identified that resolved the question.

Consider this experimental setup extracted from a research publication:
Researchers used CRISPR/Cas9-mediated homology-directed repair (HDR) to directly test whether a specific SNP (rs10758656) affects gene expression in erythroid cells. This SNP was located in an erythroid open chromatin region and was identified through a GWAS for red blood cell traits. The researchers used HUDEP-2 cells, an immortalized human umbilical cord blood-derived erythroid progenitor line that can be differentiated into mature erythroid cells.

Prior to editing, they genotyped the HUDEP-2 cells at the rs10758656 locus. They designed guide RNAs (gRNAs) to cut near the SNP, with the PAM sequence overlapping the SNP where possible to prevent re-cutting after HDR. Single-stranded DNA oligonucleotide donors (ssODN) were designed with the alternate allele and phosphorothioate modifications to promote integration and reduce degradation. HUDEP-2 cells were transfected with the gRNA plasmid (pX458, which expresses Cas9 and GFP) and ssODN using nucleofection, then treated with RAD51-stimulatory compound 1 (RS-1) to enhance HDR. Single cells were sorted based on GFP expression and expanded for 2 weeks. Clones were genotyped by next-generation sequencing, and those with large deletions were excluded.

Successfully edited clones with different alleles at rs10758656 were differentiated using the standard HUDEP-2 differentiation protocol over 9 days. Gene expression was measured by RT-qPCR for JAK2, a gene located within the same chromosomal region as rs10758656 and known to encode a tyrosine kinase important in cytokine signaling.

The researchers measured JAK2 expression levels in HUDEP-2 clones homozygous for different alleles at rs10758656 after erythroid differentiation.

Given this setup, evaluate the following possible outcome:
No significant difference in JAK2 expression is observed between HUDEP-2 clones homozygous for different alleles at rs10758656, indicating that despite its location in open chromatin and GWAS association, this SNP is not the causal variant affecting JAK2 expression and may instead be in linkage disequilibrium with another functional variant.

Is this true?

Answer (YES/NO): NO